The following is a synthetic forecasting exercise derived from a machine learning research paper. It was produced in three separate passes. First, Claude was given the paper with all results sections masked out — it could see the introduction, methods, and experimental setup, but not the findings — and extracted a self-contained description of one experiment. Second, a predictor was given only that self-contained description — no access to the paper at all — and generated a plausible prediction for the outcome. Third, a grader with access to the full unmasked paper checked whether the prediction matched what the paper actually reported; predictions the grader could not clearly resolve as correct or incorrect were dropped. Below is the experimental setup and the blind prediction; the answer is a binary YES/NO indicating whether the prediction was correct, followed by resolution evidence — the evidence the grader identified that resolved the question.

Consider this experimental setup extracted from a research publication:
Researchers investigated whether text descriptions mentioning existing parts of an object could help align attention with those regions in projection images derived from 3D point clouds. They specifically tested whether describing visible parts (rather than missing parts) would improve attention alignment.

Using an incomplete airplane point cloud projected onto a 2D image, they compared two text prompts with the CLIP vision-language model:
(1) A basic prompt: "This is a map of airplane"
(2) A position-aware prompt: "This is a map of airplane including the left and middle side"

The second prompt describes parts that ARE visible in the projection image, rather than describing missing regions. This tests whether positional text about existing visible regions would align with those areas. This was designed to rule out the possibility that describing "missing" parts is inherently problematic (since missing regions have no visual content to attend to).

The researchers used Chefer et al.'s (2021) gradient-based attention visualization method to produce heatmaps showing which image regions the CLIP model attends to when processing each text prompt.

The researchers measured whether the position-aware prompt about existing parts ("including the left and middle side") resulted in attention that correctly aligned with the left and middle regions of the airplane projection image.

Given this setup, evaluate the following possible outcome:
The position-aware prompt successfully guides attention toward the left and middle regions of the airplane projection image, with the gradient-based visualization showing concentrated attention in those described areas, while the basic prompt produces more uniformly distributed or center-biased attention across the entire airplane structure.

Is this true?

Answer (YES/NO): NO